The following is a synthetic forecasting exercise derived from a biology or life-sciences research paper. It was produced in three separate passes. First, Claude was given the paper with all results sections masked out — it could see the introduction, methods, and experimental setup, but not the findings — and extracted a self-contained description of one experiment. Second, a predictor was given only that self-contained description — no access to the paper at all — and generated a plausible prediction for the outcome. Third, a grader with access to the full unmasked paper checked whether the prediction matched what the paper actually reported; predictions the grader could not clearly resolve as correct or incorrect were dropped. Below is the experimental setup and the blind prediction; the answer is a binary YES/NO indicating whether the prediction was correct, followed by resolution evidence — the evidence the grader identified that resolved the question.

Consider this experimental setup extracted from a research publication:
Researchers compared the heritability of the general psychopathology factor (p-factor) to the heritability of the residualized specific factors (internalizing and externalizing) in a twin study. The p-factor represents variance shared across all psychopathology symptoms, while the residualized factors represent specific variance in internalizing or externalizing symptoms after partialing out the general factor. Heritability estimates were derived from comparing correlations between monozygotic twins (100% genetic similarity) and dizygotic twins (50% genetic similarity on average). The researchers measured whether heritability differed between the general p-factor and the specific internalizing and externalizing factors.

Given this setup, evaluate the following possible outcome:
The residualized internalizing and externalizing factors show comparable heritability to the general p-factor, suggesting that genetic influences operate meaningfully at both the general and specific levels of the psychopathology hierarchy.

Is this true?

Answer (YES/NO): NO